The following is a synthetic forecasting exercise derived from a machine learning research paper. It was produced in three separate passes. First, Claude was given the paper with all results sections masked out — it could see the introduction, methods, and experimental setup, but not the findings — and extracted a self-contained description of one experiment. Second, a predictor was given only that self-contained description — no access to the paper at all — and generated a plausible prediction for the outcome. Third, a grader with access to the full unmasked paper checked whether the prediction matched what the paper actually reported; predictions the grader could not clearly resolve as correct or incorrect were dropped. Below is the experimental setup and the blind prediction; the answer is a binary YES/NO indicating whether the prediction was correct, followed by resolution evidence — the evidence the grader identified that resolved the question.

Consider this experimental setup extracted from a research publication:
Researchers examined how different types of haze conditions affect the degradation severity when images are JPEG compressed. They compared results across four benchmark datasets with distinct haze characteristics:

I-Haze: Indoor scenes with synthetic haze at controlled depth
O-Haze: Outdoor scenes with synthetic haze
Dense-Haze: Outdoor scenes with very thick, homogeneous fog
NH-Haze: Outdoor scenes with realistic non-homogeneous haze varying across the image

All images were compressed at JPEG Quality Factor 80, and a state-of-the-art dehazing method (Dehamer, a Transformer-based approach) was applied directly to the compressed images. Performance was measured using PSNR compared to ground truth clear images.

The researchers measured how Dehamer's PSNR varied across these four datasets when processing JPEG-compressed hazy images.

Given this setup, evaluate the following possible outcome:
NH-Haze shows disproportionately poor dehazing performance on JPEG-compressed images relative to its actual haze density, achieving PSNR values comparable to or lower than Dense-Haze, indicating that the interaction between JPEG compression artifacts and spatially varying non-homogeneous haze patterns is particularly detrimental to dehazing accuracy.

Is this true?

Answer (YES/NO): NO